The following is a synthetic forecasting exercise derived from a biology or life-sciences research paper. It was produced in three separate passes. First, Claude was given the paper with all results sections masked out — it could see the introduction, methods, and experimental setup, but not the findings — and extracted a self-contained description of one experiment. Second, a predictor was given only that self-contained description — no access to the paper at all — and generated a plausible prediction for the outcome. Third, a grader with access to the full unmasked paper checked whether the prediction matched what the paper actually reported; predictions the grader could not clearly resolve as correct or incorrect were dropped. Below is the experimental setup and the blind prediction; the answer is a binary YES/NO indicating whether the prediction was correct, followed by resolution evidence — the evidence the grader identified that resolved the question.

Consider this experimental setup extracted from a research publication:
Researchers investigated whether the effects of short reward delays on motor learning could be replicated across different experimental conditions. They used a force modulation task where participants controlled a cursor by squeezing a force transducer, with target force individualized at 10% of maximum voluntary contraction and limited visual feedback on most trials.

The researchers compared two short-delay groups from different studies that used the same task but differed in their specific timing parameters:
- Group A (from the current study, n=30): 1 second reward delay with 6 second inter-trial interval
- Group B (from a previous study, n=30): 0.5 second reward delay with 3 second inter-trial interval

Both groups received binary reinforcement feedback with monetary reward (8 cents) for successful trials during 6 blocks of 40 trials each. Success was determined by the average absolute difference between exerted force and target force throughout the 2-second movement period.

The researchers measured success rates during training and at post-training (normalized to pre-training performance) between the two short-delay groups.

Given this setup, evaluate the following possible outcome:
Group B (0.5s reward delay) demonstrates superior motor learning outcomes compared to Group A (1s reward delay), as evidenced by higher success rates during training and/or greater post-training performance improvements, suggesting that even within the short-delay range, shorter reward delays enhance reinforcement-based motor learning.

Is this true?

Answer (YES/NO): NO